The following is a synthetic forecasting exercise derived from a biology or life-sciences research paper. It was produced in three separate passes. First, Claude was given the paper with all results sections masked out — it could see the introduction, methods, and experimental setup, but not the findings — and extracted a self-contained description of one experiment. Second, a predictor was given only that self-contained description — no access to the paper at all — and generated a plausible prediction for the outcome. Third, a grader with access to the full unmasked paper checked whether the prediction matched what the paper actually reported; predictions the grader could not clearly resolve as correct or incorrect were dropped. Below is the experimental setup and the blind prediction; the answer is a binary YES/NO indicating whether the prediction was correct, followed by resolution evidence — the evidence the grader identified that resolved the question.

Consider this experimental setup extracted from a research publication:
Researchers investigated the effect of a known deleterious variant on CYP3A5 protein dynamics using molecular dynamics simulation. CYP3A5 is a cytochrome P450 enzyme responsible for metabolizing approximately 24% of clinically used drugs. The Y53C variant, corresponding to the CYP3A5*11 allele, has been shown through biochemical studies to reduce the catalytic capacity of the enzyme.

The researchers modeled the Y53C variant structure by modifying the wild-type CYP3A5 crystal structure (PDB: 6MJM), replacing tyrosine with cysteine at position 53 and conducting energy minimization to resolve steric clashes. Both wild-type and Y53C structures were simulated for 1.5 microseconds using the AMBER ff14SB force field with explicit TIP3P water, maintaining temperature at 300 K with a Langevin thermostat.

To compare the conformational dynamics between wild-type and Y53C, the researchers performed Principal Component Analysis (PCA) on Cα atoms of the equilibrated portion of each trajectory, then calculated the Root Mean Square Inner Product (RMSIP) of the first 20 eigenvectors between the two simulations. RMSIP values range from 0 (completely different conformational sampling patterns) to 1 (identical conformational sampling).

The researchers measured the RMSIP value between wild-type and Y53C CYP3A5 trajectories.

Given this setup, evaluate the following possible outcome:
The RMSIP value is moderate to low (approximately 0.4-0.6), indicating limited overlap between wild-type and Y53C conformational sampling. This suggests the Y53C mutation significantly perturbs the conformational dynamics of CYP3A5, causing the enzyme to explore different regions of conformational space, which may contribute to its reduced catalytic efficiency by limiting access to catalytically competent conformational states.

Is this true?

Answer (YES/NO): NO